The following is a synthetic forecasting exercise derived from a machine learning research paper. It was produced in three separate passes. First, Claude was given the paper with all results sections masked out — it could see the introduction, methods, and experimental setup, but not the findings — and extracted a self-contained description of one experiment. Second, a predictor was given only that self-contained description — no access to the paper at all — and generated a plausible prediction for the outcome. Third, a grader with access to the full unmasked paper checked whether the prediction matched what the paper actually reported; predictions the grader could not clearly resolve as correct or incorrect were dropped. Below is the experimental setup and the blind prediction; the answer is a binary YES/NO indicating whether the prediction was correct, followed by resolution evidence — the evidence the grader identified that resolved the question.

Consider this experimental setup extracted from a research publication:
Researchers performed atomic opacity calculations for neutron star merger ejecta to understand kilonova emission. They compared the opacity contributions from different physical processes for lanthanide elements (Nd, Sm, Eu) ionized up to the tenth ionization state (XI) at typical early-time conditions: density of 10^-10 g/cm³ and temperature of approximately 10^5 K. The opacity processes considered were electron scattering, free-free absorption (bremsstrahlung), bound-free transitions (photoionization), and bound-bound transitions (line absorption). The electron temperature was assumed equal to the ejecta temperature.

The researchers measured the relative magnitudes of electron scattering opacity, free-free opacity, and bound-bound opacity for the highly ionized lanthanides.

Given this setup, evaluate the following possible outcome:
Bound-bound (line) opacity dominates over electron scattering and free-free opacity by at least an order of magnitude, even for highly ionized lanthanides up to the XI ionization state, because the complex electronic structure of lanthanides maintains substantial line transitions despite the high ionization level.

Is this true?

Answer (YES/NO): YES